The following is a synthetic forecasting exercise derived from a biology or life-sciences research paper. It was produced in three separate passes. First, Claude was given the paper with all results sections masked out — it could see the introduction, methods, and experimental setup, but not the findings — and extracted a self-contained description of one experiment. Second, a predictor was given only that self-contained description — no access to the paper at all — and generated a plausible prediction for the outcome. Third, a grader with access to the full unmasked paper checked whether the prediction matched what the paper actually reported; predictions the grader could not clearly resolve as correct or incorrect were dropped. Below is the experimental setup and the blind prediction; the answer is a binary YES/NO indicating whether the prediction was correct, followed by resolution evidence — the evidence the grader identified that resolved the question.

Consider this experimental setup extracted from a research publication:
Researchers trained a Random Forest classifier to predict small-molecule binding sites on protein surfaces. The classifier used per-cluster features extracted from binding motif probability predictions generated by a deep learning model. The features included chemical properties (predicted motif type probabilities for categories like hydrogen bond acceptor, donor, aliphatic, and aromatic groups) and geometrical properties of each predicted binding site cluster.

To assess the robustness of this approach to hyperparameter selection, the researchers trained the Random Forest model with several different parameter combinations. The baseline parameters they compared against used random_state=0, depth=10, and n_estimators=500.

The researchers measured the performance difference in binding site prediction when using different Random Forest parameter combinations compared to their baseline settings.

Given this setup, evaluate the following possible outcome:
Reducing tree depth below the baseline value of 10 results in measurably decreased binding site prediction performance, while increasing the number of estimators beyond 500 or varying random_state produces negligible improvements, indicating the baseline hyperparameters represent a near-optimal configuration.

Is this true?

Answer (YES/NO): NO